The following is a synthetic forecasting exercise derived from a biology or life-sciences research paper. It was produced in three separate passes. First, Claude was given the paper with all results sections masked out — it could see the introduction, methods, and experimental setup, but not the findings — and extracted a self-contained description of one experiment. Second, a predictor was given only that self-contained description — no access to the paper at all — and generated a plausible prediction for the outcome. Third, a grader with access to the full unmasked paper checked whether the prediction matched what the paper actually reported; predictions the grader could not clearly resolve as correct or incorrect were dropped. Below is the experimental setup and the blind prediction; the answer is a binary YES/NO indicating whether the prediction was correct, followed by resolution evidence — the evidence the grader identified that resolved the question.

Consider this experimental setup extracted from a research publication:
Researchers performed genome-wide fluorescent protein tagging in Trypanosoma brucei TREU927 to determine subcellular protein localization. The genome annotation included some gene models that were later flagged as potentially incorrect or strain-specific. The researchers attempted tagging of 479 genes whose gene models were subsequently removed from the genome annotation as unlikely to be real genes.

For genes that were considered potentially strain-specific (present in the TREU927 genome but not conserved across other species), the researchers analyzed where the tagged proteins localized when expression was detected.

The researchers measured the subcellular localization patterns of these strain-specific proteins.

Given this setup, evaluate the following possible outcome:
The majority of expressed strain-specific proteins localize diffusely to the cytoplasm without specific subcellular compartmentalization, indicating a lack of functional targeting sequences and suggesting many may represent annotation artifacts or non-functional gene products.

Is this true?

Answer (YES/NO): YES